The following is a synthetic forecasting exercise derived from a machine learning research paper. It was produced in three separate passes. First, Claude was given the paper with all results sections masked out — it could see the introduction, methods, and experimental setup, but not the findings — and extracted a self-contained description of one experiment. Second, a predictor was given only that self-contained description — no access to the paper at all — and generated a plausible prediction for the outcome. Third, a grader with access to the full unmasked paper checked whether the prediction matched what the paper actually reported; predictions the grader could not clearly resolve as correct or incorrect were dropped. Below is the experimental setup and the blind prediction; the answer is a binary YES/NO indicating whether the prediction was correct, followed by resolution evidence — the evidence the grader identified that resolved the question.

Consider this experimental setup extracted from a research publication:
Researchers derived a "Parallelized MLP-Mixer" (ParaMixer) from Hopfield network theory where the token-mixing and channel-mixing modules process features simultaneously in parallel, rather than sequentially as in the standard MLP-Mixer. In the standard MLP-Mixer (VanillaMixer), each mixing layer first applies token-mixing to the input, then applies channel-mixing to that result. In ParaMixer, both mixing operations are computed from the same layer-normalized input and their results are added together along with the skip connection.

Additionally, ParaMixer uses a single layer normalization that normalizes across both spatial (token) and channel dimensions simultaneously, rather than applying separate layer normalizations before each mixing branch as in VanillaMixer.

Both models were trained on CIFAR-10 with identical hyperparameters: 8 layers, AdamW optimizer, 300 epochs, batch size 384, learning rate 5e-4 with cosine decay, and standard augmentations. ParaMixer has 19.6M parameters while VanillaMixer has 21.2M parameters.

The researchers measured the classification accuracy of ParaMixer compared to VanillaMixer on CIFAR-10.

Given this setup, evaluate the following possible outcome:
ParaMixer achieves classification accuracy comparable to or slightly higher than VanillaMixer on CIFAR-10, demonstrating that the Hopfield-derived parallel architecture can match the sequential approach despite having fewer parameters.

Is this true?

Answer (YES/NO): YES